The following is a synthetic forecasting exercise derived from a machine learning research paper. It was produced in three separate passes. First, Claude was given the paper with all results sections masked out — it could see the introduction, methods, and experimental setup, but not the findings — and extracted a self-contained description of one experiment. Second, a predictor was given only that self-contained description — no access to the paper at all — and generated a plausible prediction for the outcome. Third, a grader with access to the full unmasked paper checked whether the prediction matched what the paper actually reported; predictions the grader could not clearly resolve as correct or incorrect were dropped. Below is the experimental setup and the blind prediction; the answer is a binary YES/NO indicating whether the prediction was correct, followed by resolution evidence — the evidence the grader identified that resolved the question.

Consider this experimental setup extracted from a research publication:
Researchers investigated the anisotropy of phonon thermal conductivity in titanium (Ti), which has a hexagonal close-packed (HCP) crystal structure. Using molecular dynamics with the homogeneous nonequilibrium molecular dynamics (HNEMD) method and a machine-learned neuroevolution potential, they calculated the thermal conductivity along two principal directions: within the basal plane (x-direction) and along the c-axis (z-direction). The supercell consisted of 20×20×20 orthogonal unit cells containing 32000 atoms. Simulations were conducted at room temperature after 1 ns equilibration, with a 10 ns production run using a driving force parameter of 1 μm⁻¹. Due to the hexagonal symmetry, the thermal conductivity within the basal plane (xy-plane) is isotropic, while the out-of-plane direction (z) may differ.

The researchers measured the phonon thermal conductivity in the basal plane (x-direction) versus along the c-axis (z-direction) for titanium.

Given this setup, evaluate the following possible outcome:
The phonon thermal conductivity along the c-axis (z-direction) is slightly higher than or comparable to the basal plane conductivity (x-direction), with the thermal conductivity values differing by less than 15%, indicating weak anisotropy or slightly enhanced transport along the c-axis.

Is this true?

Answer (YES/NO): NO